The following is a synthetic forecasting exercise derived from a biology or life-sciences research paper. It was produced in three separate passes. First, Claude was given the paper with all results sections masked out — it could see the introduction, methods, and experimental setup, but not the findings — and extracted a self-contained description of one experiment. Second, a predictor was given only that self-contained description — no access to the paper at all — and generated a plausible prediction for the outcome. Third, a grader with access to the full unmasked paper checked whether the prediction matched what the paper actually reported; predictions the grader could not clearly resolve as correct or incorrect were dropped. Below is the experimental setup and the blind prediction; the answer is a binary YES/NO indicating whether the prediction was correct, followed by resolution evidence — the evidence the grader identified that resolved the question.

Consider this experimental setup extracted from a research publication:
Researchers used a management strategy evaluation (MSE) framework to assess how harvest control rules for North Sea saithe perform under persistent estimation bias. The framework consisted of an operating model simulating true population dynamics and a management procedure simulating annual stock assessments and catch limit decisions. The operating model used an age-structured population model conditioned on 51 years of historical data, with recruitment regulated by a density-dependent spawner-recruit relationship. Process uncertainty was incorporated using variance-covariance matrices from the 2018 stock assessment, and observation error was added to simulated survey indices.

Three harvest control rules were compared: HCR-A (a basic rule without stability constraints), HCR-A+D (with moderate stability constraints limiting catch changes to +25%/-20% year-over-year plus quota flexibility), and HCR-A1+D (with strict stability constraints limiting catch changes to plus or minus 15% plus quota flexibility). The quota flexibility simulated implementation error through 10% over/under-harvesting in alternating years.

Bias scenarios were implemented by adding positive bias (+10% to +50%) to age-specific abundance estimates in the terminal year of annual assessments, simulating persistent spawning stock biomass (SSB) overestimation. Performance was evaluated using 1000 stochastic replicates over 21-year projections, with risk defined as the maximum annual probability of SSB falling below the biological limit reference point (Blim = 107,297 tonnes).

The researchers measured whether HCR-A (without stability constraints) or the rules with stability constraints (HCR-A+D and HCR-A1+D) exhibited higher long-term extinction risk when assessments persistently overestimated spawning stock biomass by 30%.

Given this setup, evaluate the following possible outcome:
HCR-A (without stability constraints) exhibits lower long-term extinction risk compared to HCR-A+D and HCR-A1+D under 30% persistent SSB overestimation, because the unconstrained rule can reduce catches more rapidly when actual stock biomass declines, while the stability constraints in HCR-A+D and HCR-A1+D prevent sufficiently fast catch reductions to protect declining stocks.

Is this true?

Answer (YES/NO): YES